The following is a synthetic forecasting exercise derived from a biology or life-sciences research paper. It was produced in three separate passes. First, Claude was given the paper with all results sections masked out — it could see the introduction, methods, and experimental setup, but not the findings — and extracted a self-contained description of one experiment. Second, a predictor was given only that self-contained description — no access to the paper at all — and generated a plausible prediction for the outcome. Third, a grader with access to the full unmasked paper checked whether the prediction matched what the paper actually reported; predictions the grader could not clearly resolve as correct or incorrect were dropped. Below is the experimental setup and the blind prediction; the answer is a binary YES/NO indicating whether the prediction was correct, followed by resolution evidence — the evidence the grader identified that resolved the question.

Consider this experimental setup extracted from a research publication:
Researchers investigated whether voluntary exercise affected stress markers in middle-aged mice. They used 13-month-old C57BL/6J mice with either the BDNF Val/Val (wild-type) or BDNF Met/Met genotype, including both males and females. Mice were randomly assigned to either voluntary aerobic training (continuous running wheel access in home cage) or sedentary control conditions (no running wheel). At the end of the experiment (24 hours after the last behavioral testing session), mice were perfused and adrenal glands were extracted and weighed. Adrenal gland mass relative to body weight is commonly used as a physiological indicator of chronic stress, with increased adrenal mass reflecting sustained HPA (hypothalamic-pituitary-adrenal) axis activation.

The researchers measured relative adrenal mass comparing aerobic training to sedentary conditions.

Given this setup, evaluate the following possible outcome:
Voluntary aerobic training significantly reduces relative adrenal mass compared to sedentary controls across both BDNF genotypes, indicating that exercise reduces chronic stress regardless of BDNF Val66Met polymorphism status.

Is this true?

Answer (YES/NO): NO